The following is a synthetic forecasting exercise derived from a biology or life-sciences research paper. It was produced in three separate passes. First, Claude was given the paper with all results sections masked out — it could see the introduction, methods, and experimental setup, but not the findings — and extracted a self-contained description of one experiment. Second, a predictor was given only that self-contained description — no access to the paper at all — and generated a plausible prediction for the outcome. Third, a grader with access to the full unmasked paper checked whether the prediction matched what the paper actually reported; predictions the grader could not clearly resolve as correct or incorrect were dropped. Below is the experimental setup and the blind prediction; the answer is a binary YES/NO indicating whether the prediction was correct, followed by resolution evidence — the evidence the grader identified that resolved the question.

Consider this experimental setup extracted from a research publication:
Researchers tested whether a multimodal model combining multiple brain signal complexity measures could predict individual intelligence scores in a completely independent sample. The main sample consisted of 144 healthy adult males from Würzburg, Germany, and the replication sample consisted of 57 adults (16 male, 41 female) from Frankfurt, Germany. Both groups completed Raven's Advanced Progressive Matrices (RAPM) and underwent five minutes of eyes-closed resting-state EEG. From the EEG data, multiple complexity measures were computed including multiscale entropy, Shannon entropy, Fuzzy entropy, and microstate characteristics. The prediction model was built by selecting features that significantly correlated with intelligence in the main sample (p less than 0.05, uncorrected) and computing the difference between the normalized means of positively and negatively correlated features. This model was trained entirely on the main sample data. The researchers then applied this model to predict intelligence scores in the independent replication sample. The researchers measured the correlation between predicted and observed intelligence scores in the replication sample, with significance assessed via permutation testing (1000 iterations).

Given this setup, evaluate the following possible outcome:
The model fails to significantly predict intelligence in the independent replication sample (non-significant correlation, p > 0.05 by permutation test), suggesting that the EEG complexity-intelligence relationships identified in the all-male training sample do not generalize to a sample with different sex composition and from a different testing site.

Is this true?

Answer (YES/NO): NO